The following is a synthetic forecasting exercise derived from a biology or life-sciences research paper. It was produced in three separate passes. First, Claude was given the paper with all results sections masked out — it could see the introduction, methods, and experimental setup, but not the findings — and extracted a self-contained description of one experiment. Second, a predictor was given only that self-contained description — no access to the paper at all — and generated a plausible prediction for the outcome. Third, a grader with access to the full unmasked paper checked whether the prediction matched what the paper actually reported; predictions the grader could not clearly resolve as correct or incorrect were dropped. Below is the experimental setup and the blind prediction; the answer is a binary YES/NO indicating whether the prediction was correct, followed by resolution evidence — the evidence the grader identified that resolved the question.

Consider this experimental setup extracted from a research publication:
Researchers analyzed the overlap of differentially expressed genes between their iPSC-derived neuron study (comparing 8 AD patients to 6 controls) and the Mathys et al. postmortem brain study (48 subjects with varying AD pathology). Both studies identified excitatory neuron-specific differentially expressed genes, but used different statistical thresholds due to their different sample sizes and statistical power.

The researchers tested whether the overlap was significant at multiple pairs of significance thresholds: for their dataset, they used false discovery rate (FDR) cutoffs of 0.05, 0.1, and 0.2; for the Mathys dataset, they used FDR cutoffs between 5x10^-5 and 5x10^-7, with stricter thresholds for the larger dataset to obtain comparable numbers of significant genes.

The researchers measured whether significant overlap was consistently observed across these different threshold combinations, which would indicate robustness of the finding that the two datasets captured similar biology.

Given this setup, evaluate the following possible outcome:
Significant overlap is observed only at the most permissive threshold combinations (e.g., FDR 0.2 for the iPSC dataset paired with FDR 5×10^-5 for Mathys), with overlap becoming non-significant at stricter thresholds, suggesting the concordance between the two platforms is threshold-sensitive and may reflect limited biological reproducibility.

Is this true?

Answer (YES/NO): NO